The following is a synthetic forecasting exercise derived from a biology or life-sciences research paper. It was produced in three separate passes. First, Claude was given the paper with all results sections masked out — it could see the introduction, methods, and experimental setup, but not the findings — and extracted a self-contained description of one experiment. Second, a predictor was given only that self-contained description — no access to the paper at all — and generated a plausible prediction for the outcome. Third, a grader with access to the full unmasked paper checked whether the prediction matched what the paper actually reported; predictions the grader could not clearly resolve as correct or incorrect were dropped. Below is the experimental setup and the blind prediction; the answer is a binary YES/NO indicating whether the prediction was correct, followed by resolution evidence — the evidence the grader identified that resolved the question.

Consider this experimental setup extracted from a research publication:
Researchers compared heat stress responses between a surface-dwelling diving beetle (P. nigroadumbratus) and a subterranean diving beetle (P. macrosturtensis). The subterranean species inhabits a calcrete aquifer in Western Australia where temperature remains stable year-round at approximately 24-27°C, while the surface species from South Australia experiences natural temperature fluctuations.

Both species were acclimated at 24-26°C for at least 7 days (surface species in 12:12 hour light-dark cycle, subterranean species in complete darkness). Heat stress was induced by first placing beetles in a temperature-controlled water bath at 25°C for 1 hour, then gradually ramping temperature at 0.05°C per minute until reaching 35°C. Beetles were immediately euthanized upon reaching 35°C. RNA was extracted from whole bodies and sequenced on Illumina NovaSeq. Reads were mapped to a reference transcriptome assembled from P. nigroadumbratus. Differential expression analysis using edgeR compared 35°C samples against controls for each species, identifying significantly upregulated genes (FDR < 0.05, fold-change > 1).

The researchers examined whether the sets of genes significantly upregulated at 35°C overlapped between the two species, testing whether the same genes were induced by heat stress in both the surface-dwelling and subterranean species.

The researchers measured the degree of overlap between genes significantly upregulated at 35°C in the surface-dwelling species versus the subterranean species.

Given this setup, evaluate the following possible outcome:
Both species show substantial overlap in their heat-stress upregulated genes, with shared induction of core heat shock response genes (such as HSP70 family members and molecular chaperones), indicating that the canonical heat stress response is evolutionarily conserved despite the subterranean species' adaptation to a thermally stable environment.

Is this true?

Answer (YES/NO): YES